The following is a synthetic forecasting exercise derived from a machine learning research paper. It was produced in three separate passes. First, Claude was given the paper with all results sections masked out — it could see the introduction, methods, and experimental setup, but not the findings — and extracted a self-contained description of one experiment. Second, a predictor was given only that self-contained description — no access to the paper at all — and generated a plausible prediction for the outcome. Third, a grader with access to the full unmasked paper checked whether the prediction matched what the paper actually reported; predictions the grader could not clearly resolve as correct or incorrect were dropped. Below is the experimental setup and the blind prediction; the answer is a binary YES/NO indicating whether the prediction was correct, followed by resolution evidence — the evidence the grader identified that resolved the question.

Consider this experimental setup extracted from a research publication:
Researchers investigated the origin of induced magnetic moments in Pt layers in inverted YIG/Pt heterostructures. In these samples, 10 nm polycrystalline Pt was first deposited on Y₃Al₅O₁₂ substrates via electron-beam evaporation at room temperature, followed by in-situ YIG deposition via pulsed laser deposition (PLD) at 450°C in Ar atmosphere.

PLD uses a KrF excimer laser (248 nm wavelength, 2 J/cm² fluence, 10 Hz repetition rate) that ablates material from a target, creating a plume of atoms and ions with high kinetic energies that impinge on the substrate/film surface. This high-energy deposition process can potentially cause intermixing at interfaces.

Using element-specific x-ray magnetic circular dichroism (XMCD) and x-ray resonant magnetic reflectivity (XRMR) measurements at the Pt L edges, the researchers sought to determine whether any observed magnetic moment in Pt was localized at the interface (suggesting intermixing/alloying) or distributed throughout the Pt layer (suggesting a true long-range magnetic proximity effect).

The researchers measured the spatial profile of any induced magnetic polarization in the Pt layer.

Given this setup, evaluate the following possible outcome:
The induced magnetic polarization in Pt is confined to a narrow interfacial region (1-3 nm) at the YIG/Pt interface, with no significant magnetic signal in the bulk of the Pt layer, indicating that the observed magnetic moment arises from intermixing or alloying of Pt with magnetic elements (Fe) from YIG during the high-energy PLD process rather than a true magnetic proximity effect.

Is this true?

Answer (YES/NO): YES